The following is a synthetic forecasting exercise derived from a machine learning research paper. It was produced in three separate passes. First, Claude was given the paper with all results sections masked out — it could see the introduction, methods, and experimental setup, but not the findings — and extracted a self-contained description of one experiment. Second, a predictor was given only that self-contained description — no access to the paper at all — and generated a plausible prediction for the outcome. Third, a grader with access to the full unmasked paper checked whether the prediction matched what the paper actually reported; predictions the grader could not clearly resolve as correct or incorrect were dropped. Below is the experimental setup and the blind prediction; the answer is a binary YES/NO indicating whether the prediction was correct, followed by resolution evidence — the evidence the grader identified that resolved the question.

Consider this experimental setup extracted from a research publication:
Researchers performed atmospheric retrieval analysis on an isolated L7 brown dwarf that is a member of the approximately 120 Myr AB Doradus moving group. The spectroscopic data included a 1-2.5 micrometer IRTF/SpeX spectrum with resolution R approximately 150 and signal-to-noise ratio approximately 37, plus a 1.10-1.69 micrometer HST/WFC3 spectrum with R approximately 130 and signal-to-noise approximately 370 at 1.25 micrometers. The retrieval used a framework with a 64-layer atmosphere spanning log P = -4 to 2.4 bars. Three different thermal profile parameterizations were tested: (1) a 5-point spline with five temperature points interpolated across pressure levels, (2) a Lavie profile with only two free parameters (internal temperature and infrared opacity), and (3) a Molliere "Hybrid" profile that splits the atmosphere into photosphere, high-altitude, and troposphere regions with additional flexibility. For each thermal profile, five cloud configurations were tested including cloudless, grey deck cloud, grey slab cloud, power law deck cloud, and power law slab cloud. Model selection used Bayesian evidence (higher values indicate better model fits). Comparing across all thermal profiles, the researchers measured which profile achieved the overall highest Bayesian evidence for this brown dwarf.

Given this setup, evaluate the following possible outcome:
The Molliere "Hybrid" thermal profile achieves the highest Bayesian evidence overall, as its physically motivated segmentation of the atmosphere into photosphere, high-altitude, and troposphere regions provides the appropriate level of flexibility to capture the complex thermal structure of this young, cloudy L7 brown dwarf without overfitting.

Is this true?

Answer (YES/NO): YES